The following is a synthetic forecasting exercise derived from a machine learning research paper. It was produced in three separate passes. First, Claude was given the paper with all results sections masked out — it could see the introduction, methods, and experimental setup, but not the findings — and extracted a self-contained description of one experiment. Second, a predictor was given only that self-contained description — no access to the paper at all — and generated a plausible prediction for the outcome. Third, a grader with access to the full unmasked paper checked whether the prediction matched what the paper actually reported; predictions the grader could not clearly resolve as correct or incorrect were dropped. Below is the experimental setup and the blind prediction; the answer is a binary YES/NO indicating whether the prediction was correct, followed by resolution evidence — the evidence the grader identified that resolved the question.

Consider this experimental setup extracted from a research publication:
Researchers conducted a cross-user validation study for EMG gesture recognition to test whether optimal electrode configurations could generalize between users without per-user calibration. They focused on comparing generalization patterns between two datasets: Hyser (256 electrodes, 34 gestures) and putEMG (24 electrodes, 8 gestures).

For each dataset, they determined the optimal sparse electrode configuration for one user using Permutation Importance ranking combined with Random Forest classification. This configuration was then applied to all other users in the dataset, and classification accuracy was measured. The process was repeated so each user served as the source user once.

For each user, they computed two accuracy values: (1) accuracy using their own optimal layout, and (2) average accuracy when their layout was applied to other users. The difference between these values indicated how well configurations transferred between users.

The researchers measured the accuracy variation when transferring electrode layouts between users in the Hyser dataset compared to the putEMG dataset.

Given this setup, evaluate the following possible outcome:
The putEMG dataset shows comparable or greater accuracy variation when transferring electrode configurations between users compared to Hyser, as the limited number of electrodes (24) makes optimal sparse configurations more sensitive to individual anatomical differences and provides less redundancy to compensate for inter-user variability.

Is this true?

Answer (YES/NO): YES